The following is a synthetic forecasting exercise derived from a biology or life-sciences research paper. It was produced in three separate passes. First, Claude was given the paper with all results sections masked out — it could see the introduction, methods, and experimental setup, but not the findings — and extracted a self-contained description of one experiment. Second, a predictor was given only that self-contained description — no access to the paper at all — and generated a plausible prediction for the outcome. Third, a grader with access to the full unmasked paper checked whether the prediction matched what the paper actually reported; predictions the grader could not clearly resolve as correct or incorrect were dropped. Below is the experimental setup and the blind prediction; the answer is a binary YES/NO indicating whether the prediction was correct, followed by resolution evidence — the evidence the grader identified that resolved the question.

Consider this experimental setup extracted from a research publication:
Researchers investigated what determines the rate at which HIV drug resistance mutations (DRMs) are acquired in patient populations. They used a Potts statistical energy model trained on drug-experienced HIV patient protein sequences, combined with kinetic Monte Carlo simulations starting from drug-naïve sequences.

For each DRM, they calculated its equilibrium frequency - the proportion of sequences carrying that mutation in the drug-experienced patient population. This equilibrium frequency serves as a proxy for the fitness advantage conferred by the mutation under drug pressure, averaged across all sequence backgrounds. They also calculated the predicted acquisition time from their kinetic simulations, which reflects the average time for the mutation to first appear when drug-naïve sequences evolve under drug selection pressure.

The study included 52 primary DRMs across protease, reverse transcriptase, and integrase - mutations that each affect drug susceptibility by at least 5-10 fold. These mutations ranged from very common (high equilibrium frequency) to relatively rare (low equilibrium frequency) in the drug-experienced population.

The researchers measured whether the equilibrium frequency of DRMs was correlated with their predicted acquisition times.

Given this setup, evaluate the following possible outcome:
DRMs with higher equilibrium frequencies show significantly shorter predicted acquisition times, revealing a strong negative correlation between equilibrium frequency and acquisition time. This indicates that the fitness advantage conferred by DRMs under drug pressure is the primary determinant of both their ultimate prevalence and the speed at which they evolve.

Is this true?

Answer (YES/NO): NO